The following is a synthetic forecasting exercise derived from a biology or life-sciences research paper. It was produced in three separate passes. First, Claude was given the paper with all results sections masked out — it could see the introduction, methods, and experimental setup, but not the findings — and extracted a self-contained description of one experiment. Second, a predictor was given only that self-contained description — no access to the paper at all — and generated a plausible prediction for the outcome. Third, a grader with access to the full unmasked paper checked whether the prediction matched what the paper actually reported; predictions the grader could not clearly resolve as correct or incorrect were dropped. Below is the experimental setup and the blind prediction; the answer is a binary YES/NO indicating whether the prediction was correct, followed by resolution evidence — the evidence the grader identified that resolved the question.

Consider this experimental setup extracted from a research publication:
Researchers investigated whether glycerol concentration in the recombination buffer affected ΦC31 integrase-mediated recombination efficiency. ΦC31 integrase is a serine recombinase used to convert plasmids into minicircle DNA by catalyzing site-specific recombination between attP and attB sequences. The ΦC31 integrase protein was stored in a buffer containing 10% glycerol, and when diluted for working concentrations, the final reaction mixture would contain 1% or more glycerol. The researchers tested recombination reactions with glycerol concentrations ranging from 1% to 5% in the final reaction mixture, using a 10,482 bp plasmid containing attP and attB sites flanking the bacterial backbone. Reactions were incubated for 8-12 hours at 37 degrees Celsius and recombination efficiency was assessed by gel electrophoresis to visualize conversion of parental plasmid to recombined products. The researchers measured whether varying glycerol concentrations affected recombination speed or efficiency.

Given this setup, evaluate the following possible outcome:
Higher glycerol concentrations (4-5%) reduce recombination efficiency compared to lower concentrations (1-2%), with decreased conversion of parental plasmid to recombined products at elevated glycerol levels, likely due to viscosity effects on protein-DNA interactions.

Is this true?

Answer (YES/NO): NO